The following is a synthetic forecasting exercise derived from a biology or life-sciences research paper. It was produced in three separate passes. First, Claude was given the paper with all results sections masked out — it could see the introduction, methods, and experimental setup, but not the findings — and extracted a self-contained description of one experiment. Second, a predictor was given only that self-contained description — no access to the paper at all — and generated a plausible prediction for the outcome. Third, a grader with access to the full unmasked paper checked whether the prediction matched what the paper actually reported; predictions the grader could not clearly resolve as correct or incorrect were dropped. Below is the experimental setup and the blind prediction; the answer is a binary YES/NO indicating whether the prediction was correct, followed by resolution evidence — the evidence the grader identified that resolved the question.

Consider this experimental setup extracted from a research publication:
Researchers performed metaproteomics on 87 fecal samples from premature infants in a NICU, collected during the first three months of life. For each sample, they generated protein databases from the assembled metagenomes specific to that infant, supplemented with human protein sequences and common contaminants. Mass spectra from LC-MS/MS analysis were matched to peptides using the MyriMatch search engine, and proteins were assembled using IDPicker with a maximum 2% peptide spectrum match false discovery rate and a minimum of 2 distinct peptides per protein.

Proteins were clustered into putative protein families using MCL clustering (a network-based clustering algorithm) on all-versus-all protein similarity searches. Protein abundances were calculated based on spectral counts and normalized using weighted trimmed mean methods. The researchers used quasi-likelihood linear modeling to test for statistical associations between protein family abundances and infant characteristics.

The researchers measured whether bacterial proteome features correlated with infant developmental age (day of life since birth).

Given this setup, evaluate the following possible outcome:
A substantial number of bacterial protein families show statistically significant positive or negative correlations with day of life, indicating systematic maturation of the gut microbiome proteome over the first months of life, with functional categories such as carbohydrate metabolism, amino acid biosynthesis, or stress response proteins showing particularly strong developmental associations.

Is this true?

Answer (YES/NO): NO